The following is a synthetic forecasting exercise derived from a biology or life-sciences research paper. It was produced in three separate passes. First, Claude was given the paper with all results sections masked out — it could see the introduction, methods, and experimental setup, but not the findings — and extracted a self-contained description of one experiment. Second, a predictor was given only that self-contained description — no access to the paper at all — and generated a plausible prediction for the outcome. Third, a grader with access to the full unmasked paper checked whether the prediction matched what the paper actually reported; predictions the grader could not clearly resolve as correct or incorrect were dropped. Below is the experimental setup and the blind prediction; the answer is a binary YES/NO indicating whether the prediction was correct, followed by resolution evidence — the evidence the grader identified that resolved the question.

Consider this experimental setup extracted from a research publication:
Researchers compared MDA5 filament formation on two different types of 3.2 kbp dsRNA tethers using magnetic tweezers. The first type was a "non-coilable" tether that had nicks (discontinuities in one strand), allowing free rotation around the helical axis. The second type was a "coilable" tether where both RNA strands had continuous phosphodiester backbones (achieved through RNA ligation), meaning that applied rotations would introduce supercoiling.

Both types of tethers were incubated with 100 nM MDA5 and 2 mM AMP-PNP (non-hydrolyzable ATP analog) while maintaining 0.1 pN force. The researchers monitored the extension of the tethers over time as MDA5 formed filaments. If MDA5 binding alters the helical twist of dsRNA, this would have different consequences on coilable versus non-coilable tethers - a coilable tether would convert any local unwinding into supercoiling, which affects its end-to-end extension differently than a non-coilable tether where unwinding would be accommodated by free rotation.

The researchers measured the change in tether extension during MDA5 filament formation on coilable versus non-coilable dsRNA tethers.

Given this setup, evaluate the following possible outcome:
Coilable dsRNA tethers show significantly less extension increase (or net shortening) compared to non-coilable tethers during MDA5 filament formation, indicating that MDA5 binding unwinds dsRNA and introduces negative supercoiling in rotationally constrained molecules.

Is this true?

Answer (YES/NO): YES